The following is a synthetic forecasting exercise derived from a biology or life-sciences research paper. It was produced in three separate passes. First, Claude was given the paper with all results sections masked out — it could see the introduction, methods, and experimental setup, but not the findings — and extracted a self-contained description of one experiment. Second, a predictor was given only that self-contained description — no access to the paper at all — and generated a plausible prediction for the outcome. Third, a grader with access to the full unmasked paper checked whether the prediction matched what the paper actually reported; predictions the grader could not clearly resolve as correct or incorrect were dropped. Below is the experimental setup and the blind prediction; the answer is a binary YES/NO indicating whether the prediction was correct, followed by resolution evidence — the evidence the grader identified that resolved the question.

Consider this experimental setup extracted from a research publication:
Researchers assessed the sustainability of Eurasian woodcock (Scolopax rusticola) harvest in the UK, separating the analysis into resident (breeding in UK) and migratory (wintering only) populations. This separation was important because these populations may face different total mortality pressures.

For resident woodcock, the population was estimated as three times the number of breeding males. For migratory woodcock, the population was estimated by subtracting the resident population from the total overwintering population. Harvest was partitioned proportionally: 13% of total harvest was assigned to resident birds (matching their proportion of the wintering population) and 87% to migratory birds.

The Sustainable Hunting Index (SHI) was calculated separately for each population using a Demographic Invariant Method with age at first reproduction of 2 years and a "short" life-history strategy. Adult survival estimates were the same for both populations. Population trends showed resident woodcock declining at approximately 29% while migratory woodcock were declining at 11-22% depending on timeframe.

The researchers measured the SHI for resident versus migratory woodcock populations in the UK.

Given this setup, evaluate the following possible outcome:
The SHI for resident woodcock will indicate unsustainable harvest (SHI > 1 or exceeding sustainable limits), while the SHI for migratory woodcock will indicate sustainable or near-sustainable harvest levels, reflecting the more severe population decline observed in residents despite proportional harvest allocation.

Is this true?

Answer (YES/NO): NO